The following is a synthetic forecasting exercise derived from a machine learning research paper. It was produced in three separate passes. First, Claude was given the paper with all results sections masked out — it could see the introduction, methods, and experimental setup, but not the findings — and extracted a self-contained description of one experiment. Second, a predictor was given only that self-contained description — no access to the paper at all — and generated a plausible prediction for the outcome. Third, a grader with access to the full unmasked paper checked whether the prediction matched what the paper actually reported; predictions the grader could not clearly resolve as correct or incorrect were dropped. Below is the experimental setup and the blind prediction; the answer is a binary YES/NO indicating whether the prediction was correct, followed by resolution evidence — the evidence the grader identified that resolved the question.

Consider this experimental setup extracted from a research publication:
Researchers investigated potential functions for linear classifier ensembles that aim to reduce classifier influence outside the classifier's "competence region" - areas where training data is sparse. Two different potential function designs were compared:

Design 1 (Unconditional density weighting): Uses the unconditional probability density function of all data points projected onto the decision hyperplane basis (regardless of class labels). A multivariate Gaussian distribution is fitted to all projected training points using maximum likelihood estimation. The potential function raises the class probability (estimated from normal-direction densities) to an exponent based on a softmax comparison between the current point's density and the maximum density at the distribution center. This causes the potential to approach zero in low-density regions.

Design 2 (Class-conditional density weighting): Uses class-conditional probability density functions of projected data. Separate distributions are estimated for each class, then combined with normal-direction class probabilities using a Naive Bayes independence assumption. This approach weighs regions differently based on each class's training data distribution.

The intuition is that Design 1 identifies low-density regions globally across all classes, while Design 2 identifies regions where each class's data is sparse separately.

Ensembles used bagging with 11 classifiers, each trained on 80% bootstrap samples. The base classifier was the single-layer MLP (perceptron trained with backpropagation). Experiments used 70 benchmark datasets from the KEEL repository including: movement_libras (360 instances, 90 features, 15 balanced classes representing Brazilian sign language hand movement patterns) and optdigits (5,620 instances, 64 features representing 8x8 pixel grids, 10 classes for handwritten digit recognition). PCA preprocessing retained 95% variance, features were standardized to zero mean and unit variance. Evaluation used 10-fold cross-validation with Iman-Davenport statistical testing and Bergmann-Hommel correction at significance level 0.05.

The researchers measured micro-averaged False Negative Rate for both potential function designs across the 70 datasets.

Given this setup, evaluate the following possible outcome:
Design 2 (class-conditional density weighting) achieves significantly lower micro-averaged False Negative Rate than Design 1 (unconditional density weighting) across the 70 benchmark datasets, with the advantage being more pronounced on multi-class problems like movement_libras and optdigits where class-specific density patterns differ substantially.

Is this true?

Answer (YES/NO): NO